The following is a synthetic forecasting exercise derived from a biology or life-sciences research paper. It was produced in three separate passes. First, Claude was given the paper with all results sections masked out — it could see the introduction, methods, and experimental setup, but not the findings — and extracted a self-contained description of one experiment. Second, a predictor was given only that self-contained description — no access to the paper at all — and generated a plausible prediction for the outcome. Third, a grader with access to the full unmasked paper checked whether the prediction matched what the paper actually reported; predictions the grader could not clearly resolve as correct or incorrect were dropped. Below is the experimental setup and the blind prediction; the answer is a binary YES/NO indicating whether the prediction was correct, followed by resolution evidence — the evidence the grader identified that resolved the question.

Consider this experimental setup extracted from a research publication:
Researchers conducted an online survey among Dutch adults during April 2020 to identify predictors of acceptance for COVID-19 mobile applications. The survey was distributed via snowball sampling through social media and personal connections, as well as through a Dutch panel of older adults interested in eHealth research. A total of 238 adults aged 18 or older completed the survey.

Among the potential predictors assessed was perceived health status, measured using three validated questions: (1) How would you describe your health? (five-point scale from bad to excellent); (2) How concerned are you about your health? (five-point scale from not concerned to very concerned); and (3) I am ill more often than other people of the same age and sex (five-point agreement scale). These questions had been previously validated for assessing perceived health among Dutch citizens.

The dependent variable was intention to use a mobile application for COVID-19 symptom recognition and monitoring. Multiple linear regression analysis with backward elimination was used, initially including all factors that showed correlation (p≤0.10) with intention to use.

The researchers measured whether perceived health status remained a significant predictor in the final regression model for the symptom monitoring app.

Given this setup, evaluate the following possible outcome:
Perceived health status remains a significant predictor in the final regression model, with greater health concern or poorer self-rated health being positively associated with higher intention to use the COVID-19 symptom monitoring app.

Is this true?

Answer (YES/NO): NO